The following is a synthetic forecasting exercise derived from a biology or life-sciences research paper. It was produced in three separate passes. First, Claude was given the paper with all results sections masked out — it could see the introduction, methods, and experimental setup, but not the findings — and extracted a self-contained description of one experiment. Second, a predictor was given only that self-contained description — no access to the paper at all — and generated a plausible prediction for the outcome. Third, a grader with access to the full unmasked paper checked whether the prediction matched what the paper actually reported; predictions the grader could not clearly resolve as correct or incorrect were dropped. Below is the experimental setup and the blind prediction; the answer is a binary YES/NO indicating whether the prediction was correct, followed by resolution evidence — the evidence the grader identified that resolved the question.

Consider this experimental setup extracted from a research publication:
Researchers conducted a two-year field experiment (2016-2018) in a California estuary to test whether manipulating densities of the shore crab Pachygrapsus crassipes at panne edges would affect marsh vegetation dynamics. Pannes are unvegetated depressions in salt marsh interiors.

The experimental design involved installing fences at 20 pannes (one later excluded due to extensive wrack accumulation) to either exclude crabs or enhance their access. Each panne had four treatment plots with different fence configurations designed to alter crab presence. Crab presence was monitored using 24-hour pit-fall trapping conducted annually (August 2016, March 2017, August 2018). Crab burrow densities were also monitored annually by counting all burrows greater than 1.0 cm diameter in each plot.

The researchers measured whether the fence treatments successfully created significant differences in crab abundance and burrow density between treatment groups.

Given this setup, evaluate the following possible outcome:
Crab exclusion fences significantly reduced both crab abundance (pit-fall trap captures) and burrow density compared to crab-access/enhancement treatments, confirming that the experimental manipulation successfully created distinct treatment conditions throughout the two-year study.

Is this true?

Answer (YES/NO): NO